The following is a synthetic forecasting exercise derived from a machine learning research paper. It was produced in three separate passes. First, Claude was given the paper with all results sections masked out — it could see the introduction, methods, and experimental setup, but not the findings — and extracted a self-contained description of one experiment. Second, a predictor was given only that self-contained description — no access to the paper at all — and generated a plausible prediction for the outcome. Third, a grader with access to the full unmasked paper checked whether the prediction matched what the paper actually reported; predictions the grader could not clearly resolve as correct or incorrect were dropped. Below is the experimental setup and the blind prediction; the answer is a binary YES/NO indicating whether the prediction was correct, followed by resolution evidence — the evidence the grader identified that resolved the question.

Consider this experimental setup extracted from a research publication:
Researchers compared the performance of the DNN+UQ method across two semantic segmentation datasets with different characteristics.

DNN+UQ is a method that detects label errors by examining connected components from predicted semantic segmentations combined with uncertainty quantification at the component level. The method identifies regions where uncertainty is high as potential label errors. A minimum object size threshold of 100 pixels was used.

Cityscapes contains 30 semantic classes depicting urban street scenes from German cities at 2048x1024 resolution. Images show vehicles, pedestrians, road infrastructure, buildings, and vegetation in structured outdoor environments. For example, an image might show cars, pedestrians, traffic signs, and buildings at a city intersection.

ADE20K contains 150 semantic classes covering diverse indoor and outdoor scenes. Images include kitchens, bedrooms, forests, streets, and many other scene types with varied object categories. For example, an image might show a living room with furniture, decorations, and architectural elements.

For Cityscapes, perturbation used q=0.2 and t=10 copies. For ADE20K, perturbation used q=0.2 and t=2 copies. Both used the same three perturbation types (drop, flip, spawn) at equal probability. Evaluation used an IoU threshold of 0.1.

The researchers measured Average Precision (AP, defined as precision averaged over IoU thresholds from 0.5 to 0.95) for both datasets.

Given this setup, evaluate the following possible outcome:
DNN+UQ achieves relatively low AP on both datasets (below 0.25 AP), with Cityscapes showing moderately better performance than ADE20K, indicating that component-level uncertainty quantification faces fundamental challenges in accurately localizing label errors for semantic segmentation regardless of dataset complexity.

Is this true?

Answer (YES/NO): YES